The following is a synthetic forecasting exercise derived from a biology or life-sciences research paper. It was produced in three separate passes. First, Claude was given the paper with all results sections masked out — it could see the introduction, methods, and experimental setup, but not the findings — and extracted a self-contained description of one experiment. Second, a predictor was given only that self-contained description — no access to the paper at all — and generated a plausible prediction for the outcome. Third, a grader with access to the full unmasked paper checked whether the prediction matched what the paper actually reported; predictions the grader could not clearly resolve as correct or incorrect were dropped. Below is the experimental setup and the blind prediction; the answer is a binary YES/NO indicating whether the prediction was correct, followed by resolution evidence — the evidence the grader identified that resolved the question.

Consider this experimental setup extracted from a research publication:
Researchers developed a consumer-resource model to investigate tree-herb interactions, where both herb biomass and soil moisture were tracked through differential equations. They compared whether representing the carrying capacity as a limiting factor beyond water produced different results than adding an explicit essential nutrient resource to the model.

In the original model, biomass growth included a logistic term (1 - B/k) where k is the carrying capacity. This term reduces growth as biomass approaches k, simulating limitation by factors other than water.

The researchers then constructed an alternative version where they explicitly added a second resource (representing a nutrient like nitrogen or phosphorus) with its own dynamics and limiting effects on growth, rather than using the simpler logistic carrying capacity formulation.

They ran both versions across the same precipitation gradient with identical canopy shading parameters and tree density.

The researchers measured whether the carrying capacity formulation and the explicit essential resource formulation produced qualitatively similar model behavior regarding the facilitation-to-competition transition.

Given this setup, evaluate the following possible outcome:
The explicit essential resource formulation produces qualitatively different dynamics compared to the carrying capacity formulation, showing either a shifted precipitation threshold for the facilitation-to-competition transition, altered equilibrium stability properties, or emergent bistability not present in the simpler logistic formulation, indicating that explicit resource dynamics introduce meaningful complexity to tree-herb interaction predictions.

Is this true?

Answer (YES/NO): NO